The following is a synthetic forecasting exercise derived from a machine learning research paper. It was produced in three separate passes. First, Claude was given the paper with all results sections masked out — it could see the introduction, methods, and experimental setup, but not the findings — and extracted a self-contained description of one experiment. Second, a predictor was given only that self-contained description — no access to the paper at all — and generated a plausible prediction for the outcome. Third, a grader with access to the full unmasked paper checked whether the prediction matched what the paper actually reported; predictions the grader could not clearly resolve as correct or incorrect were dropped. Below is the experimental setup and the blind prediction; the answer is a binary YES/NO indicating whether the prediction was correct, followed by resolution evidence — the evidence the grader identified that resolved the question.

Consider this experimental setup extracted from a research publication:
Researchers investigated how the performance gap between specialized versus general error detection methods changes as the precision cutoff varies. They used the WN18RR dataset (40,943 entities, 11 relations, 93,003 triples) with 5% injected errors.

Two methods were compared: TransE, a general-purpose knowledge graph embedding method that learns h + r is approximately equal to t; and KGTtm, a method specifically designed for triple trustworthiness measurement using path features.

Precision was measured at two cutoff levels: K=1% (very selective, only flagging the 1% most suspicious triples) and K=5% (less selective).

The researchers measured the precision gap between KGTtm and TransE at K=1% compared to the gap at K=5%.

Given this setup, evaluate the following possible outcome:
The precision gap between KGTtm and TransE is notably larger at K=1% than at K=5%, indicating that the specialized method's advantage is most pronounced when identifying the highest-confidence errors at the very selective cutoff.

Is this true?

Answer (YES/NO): YES